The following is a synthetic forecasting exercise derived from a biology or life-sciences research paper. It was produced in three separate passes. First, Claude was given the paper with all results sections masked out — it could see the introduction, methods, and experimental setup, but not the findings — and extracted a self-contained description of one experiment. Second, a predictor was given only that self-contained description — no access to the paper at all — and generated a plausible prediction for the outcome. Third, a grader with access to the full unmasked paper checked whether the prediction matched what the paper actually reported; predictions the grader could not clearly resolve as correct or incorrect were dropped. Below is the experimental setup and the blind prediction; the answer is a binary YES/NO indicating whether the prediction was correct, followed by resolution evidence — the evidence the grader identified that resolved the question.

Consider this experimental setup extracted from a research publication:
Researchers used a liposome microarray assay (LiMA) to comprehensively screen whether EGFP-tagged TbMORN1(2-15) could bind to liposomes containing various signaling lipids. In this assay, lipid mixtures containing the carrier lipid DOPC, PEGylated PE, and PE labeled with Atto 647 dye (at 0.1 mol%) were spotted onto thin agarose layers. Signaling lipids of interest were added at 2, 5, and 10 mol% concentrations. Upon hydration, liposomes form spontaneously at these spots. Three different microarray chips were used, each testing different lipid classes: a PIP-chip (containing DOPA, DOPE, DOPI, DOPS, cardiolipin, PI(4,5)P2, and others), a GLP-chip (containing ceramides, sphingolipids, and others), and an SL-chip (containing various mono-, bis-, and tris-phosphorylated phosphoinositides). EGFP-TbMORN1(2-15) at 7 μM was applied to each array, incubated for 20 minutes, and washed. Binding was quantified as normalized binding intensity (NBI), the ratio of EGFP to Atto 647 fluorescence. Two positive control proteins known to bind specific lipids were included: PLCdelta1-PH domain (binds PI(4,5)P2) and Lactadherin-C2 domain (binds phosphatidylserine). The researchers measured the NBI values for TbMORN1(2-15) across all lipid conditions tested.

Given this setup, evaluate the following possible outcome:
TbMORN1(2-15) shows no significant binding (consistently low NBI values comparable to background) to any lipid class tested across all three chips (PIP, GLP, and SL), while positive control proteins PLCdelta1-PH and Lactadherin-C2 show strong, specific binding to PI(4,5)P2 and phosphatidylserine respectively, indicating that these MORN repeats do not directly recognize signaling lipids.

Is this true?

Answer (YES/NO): YES